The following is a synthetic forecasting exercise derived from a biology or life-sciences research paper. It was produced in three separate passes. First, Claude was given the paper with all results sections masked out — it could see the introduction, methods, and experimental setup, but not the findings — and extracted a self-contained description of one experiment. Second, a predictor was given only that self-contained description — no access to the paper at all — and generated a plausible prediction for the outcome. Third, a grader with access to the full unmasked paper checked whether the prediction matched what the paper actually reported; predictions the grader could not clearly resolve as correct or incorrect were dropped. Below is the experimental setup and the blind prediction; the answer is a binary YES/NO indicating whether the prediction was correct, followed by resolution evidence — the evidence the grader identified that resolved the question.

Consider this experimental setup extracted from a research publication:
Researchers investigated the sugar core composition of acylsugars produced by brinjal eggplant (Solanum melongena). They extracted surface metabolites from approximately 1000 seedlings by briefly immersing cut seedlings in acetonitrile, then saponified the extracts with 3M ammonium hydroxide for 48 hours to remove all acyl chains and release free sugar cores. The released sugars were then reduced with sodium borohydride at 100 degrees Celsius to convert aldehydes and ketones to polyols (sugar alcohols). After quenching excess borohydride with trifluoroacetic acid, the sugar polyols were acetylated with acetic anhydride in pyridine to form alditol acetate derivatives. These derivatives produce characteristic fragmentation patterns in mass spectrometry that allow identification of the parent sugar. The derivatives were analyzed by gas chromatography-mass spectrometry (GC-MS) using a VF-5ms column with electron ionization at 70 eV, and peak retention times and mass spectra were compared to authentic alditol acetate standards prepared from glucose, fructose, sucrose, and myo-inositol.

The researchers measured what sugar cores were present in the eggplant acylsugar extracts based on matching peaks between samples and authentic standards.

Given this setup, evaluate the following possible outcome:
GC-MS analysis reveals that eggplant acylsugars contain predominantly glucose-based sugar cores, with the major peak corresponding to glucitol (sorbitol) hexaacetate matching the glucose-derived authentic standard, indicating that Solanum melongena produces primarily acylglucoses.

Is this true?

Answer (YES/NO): NO